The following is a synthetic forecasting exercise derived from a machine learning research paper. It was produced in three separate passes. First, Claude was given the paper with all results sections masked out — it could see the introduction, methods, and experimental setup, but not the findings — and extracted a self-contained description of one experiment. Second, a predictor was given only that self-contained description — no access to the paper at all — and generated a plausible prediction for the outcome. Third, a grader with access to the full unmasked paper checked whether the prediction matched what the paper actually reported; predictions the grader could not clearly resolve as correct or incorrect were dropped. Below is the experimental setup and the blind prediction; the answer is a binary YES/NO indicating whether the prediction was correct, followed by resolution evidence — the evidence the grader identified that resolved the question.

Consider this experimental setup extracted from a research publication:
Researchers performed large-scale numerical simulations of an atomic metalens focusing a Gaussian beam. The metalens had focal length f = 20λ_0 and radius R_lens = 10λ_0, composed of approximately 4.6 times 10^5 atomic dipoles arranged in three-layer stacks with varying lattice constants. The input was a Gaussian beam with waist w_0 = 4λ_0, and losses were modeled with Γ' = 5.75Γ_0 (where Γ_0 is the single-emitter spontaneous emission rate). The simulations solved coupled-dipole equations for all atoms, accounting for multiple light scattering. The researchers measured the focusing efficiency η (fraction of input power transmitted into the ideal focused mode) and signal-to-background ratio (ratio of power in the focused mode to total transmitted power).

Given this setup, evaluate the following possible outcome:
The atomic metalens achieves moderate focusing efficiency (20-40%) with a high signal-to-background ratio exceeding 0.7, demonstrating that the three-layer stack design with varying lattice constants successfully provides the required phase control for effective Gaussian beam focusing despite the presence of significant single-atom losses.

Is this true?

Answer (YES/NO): NO